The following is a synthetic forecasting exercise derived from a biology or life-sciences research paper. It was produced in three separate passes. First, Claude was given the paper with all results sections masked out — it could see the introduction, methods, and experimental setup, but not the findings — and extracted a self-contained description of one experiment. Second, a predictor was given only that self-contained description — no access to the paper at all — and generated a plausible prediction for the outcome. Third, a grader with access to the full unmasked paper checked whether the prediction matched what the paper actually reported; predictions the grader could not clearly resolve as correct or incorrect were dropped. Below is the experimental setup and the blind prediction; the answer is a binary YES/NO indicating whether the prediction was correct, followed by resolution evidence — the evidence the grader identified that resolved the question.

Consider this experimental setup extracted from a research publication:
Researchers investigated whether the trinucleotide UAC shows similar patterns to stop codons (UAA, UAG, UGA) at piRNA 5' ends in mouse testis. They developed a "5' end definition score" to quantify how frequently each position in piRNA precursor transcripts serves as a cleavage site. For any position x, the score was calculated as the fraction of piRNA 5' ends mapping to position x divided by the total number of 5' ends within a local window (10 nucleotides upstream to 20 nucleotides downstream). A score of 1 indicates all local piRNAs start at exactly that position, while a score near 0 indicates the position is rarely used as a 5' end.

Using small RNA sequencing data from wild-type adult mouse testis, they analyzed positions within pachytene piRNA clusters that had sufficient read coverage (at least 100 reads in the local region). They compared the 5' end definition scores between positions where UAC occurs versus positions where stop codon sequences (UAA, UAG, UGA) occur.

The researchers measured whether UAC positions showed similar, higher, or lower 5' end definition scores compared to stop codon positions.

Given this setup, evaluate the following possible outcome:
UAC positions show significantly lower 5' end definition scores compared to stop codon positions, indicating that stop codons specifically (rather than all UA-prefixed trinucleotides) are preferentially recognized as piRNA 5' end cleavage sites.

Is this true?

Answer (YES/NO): NO